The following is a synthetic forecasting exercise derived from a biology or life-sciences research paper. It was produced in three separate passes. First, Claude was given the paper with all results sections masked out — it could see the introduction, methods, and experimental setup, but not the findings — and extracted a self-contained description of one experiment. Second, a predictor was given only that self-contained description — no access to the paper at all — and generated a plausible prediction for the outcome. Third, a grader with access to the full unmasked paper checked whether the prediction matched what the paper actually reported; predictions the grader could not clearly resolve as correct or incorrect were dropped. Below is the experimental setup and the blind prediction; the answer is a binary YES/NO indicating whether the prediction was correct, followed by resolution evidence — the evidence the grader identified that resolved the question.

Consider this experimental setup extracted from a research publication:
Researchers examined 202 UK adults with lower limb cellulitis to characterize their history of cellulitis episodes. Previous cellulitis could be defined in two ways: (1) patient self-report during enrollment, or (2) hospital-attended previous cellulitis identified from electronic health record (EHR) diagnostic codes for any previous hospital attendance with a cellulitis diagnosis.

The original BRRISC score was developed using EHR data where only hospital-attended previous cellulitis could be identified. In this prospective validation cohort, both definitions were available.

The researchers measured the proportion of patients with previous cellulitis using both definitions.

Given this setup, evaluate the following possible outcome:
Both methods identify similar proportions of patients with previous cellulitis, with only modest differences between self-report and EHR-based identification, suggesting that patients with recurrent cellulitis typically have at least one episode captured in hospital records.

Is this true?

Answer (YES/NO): NO